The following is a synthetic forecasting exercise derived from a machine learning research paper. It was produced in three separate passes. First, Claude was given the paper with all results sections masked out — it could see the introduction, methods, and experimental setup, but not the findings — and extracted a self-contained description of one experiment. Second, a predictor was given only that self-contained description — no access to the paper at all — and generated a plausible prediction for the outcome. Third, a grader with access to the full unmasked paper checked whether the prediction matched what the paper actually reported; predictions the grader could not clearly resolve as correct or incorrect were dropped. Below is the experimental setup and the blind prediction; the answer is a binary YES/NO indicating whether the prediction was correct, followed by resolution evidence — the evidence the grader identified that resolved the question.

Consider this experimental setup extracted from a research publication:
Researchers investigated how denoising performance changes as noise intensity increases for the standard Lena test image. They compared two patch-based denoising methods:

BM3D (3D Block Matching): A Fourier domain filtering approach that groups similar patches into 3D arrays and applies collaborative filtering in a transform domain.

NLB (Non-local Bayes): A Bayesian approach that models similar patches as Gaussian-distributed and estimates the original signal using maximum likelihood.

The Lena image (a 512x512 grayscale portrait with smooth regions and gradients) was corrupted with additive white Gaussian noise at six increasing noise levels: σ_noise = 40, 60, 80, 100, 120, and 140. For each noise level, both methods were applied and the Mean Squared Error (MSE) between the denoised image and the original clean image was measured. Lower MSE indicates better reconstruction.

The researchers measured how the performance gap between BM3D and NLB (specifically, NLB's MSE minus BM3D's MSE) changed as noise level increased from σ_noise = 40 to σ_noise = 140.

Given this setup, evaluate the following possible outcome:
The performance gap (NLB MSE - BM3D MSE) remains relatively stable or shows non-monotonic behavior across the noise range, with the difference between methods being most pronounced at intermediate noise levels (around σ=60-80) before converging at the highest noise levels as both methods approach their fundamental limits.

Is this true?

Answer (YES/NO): NO